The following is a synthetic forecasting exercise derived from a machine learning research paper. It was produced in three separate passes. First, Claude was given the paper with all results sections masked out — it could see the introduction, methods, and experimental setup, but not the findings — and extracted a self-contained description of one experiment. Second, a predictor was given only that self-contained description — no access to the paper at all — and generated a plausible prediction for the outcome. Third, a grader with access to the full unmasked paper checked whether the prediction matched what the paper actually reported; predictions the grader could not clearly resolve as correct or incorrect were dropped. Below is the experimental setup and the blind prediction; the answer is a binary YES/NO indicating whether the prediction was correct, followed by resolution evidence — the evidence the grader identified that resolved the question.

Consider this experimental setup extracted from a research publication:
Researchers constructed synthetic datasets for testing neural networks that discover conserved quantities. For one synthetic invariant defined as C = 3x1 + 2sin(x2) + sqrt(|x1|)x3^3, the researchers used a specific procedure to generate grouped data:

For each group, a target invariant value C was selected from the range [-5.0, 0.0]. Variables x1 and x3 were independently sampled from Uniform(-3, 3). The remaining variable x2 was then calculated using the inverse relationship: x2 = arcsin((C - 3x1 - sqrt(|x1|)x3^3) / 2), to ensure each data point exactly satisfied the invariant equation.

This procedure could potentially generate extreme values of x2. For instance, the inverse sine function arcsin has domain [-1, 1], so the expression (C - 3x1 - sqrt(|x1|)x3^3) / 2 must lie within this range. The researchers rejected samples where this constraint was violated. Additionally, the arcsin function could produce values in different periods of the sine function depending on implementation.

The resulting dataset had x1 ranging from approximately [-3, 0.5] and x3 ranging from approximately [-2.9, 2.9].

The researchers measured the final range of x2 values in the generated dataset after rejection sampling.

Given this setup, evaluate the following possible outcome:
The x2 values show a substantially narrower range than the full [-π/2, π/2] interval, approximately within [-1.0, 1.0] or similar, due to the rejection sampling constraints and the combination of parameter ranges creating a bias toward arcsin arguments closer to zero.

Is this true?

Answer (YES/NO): NO